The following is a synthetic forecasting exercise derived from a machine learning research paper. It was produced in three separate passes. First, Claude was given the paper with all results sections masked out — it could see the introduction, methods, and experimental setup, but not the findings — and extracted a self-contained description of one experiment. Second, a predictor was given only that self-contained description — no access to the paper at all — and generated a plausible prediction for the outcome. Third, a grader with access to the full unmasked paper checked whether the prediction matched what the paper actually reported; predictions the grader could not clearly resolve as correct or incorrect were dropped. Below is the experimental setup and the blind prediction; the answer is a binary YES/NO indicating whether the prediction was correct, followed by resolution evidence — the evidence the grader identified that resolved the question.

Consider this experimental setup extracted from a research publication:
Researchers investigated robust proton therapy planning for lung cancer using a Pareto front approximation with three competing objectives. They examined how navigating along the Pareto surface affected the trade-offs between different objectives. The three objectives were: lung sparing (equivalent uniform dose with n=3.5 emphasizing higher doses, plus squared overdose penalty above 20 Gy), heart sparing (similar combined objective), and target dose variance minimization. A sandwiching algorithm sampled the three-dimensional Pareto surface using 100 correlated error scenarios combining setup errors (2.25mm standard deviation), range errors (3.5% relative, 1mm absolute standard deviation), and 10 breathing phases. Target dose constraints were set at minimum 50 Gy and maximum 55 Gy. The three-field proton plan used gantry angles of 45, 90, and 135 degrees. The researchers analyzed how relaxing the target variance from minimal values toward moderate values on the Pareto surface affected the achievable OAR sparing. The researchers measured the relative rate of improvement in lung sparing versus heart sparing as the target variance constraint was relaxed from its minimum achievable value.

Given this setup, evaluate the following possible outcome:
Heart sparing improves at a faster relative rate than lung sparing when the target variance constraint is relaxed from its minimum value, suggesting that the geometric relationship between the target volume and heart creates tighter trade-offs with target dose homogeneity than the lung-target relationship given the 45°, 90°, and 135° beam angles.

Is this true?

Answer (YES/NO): YES